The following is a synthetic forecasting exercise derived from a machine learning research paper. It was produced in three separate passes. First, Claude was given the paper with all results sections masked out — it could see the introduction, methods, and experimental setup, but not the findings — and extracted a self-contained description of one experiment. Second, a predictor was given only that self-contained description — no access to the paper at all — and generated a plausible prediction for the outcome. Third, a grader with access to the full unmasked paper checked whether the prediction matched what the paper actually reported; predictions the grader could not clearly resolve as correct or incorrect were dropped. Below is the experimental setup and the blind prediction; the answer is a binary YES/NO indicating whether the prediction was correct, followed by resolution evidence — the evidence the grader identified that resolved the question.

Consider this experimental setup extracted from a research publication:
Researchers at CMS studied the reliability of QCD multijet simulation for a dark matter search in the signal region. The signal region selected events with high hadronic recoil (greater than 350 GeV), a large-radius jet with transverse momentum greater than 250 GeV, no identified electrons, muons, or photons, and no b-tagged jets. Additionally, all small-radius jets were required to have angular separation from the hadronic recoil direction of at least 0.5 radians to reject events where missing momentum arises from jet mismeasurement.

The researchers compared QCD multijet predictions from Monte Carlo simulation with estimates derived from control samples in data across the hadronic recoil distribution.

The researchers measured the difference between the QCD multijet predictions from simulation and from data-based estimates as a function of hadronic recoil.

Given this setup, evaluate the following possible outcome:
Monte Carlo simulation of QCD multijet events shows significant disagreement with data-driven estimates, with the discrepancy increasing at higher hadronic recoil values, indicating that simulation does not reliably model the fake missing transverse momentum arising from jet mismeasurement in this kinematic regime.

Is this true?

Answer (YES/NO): NO